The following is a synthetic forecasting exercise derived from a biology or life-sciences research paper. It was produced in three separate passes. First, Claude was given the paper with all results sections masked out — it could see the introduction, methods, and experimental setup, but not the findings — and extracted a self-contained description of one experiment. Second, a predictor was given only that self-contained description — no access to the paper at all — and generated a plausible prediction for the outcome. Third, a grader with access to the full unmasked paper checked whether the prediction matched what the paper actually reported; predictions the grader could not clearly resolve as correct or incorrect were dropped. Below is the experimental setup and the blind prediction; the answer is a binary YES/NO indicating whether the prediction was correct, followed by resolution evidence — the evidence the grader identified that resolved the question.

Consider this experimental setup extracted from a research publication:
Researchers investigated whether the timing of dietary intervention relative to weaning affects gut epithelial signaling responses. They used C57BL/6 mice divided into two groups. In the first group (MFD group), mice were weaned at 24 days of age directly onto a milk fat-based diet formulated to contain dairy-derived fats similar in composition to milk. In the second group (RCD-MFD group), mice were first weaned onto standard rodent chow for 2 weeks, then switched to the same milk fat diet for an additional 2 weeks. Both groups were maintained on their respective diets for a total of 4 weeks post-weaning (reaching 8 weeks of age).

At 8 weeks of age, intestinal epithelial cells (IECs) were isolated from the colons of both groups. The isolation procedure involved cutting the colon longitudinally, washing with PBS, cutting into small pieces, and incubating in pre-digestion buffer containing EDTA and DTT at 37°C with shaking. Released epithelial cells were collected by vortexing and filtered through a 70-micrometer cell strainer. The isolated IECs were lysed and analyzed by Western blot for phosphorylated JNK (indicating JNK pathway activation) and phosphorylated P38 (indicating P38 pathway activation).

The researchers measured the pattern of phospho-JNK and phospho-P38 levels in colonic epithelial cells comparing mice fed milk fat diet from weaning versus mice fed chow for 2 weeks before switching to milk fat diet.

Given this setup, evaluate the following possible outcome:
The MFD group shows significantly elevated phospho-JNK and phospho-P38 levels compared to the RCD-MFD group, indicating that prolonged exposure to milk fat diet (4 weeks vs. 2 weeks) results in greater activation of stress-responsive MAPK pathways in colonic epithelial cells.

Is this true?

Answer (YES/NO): NO